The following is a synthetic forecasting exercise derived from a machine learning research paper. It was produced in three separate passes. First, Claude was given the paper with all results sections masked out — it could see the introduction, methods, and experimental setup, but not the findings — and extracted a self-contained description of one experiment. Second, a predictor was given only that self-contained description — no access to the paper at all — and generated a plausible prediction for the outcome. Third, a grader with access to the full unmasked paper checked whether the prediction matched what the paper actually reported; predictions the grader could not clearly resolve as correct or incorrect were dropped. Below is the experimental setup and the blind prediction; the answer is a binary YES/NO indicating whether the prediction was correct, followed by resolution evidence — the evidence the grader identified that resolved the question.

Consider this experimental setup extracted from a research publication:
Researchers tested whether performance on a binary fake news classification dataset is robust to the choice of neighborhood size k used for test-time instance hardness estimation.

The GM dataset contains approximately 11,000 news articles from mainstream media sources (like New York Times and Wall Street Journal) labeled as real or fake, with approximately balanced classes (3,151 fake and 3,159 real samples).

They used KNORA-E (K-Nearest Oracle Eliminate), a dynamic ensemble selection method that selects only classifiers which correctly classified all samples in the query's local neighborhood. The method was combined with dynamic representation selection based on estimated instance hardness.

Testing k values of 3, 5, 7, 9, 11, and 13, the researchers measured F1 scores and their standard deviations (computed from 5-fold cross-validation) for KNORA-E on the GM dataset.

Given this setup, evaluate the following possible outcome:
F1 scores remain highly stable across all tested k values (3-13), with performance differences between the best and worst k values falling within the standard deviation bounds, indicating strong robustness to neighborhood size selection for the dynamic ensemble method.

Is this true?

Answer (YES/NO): NO